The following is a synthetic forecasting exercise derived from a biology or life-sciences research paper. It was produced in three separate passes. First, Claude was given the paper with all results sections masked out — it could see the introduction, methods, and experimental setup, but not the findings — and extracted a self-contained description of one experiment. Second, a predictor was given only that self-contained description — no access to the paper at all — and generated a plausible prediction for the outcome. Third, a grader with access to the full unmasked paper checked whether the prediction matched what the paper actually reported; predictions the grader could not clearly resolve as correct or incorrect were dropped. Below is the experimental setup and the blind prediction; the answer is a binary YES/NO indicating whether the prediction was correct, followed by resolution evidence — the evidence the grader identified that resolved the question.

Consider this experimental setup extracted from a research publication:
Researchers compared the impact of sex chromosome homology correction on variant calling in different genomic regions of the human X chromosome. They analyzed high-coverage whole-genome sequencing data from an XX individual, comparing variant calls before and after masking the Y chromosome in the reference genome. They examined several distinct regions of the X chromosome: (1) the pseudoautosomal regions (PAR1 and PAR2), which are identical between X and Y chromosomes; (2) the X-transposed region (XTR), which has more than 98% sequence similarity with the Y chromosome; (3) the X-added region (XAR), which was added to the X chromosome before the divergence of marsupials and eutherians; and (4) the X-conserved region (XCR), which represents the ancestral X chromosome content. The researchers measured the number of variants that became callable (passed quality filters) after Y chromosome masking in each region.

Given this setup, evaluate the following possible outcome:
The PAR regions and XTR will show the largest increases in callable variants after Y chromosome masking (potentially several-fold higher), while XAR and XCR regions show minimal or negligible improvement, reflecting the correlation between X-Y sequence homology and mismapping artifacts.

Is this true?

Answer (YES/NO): NO